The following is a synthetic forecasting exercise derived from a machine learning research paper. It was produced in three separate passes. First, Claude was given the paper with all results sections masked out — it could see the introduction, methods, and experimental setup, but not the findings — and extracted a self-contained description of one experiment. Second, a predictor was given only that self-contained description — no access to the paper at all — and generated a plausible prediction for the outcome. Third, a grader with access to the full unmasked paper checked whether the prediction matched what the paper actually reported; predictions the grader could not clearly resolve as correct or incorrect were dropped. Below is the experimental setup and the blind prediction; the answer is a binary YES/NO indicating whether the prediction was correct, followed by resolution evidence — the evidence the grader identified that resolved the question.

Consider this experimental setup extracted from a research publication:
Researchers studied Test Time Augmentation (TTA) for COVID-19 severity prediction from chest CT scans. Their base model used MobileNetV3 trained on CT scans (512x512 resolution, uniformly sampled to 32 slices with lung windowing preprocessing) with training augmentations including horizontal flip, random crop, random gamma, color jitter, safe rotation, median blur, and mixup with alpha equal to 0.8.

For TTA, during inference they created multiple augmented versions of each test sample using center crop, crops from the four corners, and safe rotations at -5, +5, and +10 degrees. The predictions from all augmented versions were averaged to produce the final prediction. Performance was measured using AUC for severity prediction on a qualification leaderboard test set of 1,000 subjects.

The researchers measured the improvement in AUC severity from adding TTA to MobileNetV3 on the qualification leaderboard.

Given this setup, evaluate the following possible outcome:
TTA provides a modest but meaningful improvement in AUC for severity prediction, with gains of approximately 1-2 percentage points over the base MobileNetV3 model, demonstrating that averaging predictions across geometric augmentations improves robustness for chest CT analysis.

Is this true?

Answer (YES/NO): NO